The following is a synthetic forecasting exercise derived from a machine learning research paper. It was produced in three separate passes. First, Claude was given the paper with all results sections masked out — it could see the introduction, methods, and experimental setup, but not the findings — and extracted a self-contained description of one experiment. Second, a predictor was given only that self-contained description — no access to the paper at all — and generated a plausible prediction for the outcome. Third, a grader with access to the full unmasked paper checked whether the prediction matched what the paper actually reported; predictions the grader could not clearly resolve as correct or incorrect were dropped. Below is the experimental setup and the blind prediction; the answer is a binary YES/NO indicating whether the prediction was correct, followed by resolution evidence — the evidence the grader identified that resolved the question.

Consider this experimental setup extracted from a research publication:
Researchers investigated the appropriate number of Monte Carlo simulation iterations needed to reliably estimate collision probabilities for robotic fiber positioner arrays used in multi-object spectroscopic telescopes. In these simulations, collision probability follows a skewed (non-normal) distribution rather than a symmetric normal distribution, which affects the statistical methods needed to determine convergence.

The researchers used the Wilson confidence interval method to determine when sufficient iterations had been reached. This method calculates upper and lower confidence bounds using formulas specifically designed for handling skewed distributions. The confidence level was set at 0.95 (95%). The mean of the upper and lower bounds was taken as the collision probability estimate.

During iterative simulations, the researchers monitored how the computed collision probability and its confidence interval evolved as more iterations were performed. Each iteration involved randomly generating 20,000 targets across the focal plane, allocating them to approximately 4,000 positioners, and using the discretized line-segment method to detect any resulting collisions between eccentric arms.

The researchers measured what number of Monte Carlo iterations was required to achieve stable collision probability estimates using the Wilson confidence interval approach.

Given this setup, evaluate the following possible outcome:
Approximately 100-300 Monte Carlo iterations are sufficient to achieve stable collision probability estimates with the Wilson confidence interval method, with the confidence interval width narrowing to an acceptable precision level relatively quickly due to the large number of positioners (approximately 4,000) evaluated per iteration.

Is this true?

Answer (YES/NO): NO